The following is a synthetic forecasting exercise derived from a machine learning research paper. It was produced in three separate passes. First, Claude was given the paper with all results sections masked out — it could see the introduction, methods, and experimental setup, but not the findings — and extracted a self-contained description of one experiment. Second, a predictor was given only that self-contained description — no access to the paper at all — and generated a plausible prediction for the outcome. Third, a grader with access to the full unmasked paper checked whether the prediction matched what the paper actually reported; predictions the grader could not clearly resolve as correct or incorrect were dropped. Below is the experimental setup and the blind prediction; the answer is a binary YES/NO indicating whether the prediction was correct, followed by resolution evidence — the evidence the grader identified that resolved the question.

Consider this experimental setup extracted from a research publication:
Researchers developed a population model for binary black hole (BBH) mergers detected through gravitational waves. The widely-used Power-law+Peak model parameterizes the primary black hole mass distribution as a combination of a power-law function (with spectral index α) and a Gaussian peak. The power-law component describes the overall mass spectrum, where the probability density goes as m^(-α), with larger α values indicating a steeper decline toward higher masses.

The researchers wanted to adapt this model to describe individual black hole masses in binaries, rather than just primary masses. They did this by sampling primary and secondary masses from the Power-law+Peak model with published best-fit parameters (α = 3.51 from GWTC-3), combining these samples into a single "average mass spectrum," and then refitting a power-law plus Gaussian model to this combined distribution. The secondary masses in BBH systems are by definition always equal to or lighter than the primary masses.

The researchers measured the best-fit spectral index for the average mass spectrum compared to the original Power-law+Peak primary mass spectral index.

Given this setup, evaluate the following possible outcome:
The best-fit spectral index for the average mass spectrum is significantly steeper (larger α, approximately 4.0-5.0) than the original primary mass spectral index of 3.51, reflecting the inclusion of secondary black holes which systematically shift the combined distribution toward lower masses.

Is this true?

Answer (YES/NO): NO